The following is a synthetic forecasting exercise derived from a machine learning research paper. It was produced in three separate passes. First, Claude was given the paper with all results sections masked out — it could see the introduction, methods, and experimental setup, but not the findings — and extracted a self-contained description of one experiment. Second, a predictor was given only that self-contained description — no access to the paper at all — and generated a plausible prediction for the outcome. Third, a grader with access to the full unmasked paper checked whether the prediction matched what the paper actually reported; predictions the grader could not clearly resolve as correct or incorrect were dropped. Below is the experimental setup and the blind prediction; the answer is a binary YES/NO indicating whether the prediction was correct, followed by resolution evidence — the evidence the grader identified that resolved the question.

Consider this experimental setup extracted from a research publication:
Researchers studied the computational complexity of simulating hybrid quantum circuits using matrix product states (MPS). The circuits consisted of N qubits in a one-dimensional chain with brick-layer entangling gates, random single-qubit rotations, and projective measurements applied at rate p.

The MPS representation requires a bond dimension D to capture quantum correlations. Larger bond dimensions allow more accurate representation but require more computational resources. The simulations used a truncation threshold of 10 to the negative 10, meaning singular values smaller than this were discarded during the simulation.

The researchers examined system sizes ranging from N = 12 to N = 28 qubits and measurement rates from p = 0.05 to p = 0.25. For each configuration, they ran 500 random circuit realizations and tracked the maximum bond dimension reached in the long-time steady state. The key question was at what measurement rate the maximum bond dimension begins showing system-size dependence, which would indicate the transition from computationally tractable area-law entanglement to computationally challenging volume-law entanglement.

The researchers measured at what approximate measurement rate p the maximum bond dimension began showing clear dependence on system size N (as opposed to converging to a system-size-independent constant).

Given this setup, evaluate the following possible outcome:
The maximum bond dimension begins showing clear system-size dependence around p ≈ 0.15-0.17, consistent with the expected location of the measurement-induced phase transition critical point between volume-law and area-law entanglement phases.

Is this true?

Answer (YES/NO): YES